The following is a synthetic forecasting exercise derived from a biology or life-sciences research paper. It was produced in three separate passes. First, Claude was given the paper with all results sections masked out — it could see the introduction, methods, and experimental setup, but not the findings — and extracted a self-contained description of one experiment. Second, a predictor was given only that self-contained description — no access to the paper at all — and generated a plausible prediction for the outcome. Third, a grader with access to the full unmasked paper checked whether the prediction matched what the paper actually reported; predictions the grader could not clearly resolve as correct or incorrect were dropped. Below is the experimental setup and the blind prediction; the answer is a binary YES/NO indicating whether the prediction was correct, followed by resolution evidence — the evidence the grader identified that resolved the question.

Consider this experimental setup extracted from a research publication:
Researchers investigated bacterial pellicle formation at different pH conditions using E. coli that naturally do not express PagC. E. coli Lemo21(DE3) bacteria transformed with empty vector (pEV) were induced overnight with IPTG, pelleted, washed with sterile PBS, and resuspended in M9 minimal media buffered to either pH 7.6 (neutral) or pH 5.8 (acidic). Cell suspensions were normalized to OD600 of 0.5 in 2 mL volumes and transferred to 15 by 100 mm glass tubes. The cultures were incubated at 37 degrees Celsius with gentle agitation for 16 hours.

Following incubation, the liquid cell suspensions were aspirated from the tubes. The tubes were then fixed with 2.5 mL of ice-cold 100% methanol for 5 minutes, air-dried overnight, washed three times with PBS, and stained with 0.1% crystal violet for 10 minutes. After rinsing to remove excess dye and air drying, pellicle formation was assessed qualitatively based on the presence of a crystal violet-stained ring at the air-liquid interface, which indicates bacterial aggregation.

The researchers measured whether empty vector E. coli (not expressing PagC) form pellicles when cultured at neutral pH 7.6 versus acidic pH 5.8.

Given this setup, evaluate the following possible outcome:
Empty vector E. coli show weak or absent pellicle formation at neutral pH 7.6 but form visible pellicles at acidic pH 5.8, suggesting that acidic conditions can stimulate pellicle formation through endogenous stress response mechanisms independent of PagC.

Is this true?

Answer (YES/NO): NO